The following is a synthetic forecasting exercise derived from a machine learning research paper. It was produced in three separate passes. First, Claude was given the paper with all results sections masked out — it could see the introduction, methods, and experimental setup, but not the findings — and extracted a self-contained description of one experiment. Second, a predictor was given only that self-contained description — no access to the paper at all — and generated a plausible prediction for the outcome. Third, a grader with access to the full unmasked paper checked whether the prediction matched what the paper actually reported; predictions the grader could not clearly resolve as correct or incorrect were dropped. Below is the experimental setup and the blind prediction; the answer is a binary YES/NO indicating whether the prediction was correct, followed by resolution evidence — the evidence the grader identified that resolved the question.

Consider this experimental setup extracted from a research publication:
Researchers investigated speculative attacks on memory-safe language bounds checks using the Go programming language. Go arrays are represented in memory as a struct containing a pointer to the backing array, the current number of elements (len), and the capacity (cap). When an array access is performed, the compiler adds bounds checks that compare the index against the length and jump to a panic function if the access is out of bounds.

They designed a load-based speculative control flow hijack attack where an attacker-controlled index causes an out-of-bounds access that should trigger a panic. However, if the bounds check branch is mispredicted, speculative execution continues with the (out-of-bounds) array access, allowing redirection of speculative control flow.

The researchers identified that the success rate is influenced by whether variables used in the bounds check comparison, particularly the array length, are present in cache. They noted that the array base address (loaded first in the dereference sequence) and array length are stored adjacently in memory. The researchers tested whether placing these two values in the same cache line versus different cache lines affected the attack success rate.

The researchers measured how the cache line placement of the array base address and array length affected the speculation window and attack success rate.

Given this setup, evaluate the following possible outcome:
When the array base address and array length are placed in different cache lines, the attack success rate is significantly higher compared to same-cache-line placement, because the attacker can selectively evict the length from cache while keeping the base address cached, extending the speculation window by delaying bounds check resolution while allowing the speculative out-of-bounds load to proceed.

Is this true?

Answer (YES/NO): YES